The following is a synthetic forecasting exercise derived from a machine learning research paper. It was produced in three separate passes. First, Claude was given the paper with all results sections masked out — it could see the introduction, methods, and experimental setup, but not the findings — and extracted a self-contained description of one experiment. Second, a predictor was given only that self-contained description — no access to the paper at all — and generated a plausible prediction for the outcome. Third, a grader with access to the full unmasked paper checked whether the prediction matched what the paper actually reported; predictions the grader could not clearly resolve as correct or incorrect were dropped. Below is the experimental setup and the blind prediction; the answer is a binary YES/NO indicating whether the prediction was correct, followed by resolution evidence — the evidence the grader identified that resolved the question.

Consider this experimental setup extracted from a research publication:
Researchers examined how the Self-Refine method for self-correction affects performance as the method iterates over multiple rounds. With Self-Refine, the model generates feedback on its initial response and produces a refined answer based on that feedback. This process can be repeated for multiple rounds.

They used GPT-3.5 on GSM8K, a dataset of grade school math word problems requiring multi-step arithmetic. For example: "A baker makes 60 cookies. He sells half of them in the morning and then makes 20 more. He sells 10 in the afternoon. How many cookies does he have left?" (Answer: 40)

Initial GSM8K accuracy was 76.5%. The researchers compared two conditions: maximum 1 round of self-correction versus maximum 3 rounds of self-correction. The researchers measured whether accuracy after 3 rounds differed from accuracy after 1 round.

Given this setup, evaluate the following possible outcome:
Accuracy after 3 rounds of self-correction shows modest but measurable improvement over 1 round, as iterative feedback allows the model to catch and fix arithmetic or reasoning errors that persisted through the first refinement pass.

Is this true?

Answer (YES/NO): NO